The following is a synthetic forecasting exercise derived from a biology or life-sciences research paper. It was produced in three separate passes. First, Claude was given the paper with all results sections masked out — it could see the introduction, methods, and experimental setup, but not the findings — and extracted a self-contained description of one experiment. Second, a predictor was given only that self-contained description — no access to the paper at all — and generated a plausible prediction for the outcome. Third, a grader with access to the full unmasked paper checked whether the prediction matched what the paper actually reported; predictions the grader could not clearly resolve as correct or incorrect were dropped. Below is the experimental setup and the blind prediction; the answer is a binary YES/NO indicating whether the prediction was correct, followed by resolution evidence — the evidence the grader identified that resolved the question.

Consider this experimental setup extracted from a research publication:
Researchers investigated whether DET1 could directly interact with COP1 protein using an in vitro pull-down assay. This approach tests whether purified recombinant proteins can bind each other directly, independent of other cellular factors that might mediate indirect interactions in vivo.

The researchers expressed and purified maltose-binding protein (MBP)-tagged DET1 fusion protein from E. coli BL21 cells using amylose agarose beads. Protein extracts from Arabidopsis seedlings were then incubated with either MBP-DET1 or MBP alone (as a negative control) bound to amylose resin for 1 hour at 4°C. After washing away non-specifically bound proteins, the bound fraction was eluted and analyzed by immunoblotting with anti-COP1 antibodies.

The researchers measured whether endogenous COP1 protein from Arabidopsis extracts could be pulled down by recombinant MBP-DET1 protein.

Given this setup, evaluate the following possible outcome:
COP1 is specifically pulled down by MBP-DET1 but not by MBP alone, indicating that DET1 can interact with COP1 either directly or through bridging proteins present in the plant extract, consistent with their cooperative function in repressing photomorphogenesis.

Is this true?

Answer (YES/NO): YES